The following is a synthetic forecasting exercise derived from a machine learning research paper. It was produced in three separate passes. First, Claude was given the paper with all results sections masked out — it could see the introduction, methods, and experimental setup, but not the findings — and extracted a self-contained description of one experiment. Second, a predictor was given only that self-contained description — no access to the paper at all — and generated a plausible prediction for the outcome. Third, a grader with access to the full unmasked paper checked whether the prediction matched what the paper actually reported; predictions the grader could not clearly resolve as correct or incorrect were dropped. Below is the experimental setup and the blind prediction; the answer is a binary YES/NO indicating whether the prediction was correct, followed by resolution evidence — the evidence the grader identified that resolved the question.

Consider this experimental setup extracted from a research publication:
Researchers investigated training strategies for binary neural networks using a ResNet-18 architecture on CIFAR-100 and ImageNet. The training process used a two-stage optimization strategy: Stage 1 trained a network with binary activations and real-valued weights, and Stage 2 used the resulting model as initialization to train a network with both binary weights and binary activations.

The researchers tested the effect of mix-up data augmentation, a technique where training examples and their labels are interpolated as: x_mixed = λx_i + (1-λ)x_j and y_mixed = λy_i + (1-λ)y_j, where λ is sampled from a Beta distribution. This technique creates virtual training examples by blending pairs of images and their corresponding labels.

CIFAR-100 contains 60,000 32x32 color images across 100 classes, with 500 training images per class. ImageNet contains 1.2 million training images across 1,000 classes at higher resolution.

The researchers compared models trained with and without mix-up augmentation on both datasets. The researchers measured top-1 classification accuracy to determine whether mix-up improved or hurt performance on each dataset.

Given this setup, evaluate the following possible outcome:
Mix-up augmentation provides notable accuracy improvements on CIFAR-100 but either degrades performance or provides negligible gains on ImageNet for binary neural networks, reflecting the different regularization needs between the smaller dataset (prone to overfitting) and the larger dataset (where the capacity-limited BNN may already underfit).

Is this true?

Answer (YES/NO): YES